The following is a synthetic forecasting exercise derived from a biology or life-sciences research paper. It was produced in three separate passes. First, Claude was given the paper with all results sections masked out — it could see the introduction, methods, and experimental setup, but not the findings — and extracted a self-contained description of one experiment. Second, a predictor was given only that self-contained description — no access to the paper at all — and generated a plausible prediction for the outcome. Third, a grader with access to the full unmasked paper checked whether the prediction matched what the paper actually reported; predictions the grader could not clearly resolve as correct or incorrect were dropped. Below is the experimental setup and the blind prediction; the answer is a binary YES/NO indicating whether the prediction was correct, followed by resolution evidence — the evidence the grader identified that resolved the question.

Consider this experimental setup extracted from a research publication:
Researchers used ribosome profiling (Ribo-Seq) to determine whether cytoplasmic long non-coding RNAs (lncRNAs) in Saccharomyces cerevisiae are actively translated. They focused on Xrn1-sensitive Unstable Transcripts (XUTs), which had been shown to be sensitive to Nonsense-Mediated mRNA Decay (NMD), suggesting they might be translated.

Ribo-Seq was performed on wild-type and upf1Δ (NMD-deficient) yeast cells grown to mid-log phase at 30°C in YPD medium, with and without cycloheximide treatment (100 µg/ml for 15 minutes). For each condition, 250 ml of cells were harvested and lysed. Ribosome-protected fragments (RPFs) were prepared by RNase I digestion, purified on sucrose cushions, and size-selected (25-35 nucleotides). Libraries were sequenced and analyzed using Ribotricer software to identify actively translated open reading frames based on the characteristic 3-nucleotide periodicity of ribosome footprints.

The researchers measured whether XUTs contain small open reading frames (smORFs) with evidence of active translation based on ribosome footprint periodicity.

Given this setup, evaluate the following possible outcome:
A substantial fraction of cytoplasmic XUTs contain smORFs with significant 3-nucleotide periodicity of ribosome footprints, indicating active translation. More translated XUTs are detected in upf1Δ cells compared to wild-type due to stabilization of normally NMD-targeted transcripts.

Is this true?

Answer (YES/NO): YES